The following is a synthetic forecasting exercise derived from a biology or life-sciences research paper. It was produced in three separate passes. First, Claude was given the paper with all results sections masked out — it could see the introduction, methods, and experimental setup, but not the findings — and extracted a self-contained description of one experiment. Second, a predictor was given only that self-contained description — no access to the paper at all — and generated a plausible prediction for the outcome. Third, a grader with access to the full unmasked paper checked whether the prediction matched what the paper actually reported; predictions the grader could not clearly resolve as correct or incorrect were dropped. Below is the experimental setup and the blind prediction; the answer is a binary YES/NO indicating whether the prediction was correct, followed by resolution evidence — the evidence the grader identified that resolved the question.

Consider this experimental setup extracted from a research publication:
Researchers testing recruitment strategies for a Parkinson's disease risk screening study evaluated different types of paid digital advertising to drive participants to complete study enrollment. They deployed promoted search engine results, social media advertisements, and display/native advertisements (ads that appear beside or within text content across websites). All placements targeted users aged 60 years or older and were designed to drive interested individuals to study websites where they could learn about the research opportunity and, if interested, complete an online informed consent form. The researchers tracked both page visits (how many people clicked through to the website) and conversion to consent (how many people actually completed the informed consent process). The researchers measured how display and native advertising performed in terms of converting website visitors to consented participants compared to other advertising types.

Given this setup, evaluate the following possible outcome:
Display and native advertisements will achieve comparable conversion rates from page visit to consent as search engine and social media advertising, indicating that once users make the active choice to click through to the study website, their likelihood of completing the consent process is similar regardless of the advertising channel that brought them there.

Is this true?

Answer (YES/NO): NO